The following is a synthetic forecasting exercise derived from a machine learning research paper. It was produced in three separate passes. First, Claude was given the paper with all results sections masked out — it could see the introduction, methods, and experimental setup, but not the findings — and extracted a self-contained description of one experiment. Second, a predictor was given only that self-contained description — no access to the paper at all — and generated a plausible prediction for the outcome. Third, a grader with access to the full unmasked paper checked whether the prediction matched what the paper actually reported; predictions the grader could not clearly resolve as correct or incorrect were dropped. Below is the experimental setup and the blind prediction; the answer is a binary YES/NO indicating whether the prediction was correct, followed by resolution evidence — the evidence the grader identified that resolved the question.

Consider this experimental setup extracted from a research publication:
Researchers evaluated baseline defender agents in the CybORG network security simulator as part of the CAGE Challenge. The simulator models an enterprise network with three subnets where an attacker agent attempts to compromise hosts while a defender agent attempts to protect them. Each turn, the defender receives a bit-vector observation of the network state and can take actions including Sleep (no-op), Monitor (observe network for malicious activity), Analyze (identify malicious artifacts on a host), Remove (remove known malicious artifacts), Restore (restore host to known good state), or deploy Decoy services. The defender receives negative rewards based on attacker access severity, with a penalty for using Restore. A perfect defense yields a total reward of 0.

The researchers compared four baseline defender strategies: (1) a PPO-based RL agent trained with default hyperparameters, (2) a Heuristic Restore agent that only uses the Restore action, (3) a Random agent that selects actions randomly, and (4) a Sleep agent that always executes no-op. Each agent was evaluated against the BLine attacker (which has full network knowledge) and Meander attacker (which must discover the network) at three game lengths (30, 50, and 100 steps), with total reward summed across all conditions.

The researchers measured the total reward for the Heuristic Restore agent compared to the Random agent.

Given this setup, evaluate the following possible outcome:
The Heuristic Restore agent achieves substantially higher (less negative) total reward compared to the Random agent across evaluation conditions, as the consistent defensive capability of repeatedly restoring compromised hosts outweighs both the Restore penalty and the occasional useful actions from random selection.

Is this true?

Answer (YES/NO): YES